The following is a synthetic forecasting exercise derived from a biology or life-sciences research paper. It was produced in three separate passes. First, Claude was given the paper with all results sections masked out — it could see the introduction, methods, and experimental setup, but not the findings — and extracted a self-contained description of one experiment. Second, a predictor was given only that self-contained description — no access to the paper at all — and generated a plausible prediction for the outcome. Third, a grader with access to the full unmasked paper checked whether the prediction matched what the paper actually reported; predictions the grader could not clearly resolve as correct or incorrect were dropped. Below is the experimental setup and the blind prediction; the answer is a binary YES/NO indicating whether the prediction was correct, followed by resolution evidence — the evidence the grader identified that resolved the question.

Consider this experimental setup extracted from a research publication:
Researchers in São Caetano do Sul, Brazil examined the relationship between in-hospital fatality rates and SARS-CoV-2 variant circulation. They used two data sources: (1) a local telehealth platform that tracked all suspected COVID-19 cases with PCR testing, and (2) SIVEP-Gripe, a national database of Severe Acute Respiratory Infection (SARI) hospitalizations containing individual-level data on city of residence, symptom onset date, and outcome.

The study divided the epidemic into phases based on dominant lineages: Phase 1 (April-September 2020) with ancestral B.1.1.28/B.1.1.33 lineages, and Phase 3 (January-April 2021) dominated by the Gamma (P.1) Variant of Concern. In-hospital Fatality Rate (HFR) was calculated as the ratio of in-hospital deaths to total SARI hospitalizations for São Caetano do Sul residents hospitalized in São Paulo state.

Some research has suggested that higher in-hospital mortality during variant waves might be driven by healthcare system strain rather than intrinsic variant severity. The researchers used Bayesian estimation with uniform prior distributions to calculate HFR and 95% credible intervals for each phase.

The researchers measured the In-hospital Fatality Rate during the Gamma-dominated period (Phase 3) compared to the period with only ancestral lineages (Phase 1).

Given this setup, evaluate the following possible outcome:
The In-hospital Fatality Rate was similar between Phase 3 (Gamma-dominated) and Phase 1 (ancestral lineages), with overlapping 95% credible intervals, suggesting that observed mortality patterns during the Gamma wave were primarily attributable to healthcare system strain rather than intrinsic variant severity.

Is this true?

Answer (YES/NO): NO